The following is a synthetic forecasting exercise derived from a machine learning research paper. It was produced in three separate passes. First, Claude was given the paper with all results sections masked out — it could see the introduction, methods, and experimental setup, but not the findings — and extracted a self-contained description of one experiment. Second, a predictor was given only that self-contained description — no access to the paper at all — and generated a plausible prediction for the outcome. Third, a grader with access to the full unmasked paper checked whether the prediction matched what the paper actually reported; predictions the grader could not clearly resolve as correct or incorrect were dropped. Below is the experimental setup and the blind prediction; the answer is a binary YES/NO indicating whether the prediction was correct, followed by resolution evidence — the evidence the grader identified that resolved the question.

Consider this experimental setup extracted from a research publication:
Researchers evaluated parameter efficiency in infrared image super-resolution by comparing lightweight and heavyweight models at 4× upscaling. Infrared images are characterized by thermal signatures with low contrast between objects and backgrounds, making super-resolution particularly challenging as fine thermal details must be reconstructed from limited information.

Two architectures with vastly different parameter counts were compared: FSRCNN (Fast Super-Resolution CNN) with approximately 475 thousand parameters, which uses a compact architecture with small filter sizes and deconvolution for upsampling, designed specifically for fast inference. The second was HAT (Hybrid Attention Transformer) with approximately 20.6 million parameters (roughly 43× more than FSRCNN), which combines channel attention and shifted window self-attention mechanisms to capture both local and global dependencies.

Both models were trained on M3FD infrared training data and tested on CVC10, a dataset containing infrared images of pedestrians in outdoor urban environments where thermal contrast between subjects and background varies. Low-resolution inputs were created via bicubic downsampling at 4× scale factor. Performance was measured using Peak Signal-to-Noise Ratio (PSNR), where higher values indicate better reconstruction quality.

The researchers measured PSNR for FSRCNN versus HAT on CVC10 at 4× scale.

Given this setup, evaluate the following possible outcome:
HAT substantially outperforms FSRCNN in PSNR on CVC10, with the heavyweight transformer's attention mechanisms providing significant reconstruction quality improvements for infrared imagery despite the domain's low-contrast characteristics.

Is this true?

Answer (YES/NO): YES